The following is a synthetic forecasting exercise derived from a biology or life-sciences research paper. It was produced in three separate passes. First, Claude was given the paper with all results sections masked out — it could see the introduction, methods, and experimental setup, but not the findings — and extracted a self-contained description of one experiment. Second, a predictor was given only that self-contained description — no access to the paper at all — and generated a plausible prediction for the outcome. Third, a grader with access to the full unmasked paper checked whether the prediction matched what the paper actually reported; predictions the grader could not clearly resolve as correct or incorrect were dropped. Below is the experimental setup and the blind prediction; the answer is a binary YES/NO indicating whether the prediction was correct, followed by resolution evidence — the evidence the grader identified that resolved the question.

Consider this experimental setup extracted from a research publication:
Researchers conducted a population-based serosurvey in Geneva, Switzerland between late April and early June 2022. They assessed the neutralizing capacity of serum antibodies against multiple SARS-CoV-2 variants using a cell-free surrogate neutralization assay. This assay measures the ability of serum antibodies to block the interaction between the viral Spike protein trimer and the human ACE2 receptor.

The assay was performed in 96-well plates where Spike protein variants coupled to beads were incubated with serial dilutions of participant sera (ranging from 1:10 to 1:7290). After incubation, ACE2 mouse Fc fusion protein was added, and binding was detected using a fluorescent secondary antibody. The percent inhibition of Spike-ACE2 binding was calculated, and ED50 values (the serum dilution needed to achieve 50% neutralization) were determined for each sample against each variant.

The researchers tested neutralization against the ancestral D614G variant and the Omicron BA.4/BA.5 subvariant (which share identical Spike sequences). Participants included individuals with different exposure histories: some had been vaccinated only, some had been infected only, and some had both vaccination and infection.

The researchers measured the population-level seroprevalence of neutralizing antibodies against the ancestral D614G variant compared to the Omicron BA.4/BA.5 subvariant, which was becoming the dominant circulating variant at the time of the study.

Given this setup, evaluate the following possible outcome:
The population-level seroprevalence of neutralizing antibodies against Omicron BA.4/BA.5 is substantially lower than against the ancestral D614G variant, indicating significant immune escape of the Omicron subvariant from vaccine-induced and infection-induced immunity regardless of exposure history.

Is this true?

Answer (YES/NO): YES